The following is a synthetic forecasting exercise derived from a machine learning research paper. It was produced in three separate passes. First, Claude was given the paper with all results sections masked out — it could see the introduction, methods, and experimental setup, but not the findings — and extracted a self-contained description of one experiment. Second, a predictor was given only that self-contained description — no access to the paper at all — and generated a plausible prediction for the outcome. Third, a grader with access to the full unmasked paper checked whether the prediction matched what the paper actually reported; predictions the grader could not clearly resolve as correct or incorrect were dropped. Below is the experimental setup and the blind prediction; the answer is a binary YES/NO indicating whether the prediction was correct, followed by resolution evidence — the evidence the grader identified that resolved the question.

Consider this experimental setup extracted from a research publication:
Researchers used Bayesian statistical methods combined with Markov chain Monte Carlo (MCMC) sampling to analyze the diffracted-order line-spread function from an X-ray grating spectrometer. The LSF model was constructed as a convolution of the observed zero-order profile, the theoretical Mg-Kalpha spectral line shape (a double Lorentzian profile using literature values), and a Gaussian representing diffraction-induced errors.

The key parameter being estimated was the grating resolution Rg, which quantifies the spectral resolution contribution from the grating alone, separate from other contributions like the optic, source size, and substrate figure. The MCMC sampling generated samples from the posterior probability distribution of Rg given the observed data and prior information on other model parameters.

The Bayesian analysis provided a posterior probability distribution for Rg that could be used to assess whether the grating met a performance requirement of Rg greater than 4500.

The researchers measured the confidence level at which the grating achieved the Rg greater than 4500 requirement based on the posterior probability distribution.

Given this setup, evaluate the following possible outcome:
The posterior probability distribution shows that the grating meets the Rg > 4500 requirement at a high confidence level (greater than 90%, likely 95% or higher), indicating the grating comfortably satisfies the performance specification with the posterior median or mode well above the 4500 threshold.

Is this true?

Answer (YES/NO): NO